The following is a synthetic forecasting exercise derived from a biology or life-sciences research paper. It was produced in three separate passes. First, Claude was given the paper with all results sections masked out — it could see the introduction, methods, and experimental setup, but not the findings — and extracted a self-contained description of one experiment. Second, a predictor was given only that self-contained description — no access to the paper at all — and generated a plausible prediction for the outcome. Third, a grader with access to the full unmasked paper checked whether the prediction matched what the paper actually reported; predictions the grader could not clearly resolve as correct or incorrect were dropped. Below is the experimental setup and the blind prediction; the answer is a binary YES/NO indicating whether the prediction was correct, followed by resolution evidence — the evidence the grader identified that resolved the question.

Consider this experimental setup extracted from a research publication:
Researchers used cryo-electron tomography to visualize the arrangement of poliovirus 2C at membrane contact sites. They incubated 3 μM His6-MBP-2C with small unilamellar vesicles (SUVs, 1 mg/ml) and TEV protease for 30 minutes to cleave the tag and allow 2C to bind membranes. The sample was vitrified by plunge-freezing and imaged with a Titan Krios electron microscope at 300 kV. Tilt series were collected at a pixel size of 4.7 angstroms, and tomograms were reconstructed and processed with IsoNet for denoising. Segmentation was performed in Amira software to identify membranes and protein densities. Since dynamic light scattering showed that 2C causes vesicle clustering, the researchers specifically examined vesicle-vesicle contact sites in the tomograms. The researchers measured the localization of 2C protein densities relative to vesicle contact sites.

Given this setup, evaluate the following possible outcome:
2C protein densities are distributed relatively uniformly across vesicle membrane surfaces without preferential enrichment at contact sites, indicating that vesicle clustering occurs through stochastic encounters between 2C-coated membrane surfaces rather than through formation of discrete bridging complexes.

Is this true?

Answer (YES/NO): NO